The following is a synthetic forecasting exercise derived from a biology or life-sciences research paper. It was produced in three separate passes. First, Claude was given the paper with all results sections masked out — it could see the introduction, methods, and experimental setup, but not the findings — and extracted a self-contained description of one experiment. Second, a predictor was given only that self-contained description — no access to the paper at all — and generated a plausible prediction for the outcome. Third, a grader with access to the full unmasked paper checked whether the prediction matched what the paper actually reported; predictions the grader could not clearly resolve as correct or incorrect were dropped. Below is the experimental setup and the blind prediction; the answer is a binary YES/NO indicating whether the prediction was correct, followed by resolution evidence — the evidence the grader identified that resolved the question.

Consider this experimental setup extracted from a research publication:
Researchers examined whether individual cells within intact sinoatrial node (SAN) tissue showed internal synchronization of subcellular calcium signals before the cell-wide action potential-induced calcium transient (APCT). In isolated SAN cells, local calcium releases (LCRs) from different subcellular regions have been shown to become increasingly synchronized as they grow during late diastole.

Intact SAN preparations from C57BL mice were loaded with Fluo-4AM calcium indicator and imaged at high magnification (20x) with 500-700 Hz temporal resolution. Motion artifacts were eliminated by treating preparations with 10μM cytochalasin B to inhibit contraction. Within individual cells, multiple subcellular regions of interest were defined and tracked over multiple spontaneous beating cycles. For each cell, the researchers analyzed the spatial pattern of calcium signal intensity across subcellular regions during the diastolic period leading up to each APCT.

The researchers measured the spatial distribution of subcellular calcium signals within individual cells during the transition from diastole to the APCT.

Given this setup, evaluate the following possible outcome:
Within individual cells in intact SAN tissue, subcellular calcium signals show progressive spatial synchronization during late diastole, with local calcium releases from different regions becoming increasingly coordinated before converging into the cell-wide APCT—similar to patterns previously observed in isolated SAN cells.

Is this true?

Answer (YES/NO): NO